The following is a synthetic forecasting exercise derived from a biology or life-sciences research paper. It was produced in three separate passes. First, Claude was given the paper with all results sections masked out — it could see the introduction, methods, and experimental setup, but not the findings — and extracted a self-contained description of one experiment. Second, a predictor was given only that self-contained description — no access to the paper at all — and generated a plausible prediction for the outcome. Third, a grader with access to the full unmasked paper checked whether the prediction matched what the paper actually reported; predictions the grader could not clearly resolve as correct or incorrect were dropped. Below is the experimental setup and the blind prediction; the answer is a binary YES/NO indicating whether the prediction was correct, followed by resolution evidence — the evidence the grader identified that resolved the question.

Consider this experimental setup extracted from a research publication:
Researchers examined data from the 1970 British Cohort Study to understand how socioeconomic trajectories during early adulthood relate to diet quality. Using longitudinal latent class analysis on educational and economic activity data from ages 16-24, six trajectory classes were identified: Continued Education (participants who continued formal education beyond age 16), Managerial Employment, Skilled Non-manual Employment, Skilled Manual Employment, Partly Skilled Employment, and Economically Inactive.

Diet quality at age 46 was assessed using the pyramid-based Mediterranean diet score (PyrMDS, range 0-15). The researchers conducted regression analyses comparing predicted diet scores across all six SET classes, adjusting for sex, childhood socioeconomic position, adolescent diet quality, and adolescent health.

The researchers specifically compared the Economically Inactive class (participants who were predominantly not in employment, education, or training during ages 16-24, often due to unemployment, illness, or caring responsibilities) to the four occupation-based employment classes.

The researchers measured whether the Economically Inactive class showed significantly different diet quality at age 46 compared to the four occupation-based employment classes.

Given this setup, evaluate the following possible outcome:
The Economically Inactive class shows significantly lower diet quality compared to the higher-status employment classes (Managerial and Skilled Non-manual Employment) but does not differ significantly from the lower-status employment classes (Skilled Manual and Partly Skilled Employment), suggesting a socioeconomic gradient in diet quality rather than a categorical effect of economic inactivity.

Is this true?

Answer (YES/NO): NO